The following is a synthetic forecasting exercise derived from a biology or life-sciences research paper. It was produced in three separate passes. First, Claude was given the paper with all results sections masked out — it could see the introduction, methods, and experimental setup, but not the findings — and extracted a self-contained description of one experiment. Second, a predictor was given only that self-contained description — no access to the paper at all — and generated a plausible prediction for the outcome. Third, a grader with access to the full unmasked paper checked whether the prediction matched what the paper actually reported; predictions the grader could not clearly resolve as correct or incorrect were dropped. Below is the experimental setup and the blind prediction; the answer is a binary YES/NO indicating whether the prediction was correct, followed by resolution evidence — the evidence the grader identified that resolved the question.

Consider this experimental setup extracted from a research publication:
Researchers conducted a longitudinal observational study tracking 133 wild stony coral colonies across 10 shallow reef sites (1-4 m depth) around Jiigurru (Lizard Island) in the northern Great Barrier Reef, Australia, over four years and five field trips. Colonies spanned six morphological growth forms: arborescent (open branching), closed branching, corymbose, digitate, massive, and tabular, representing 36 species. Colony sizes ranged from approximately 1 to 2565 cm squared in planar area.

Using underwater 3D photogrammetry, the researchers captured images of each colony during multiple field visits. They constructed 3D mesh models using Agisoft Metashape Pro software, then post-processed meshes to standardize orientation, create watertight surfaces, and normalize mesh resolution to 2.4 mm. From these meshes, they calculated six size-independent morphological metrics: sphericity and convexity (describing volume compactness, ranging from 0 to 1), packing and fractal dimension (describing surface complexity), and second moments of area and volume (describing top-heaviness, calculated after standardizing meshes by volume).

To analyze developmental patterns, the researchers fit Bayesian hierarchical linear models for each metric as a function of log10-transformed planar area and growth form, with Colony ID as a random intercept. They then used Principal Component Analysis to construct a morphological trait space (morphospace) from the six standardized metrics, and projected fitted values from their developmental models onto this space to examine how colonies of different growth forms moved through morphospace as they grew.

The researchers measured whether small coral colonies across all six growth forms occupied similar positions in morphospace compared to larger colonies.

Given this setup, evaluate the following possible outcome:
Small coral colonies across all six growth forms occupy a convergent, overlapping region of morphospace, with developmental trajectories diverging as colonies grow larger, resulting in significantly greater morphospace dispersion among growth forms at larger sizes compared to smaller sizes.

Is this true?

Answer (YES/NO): YES